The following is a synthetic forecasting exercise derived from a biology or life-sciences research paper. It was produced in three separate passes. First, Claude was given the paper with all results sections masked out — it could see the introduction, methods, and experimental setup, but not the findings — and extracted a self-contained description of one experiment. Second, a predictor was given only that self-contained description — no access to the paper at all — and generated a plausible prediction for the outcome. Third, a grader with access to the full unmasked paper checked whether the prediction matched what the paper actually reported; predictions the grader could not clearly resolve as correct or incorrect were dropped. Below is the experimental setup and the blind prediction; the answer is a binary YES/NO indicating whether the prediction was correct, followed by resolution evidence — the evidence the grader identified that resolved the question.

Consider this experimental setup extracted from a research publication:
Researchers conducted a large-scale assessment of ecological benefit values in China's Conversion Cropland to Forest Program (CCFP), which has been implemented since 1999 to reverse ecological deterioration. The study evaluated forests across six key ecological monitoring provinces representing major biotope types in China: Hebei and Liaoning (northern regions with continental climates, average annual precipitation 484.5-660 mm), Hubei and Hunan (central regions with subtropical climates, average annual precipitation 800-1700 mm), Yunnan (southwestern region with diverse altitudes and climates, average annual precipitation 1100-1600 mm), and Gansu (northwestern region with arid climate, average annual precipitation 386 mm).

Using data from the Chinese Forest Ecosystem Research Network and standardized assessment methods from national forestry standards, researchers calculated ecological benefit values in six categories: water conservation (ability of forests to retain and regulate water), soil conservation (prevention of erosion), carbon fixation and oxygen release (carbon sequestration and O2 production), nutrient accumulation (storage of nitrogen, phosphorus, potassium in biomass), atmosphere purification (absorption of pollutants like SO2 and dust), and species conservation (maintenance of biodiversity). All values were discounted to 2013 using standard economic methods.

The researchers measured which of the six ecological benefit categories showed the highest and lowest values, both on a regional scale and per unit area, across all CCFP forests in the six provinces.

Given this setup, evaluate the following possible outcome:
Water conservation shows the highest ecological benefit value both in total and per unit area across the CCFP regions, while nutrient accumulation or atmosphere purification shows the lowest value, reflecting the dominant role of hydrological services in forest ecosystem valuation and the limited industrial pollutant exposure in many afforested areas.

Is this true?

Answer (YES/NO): YES